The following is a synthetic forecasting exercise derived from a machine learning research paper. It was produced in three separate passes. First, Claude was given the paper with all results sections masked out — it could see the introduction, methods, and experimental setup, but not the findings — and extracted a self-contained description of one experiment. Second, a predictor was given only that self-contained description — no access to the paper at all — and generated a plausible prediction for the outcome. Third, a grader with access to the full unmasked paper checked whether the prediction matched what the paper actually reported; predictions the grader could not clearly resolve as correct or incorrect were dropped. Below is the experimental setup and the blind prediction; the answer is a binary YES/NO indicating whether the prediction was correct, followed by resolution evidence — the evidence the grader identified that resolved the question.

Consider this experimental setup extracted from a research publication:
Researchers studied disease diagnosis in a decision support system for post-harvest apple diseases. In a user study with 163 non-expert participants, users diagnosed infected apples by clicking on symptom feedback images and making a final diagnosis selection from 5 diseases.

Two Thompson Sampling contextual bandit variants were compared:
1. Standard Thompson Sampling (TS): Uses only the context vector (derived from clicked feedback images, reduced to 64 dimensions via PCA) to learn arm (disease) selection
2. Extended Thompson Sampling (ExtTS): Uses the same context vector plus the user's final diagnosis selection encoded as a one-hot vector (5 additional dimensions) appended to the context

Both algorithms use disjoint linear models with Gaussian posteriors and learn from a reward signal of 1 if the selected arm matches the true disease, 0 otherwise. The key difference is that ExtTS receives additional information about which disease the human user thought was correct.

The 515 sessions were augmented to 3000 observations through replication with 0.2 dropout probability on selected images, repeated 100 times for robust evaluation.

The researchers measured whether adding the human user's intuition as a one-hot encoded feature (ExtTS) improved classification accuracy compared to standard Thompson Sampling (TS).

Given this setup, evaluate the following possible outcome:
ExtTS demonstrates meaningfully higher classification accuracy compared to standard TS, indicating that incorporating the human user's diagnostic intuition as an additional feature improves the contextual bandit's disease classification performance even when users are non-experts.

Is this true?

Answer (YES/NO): NO